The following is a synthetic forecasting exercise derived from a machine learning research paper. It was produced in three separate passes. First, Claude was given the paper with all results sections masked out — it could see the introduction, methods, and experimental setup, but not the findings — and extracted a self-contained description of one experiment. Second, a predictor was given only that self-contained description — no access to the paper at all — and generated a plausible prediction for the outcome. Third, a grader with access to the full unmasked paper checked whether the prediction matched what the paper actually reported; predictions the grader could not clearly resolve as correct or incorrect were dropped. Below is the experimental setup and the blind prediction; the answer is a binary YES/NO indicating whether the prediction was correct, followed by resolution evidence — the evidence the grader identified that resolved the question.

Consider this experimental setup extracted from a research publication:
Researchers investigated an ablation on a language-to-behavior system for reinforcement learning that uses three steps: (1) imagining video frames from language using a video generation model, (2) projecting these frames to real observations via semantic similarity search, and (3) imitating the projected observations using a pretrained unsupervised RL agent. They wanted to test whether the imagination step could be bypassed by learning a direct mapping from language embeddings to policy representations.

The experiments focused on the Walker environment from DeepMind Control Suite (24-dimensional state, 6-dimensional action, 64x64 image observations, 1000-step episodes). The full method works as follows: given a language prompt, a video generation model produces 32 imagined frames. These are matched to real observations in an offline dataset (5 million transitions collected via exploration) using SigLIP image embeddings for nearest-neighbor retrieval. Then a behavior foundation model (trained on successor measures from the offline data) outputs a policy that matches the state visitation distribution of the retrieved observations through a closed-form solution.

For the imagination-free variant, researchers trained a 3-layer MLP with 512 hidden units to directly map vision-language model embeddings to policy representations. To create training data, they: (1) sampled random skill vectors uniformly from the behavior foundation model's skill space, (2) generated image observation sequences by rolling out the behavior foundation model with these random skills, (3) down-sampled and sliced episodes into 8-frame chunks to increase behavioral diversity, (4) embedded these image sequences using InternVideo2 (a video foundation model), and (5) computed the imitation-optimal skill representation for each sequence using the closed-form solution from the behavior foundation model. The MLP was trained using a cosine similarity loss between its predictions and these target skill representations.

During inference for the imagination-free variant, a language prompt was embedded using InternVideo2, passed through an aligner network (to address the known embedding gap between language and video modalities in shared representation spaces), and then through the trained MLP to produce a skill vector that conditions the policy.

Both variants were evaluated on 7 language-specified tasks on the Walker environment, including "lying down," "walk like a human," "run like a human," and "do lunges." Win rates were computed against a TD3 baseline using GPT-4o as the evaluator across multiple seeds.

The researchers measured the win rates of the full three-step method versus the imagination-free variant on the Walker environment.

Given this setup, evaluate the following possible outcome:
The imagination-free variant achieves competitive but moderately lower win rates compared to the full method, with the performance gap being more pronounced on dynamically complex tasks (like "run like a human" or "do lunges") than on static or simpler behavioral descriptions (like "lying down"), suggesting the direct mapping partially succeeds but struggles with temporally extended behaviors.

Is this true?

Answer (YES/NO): NO